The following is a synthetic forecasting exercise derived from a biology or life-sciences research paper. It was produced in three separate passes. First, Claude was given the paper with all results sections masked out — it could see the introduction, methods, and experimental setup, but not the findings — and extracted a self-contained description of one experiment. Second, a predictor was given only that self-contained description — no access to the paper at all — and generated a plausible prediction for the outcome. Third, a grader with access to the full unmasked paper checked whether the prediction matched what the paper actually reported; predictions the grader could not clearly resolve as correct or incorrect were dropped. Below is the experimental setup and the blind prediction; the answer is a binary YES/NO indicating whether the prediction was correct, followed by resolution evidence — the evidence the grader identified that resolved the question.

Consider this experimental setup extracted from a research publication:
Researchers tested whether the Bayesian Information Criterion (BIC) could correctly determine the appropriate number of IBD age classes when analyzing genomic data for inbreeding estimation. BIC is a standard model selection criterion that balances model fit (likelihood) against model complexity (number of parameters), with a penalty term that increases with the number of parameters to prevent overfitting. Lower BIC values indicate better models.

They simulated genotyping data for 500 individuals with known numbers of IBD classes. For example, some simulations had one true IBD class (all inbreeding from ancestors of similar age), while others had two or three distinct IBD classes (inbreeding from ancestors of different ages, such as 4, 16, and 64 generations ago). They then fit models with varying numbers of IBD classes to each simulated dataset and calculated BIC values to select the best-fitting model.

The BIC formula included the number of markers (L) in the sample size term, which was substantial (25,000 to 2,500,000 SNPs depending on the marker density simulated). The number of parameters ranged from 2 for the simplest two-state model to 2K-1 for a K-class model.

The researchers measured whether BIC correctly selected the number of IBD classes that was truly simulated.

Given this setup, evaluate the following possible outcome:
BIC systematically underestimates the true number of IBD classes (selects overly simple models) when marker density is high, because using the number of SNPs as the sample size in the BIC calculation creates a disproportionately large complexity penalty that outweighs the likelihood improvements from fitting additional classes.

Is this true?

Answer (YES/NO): NO